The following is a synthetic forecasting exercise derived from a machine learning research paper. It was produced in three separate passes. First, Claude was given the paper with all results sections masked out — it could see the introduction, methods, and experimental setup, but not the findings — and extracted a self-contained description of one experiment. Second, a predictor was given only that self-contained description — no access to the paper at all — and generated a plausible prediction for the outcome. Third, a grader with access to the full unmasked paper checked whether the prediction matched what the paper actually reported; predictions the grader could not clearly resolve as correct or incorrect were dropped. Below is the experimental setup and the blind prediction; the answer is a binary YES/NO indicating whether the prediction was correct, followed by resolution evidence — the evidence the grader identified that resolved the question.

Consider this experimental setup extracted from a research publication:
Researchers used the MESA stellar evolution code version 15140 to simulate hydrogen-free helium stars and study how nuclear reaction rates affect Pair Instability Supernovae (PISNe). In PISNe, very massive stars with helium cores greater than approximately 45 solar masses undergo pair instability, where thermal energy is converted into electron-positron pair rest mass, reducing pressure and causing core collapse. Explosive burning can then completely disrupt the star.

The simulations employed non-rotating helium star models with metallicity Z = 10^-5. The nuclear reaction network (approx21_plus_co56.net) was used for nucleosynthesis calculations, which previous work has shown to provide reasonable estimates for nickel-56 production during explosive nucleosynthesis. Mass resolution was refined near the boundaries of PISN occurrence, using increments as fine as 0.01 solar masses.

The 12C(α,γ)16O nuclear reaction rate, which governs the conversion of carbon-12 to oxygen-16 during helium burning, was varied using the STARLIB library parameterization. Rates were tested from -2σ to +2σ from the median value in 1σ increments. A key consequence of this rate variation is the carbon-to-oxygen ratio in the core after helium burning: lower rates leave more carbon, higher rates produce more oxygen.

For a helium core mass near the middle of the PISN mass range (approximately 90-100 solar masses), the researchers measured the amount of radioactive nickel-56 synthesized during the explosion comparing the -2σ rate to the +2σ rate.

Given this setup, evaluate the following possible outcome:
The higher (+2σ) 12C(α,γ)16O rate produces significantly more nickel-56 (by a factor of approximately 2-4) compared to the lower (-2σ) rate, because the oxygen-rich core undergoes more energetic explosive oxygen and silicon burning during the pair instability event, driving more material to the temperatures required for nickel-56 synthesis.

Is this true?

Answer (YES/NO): NO